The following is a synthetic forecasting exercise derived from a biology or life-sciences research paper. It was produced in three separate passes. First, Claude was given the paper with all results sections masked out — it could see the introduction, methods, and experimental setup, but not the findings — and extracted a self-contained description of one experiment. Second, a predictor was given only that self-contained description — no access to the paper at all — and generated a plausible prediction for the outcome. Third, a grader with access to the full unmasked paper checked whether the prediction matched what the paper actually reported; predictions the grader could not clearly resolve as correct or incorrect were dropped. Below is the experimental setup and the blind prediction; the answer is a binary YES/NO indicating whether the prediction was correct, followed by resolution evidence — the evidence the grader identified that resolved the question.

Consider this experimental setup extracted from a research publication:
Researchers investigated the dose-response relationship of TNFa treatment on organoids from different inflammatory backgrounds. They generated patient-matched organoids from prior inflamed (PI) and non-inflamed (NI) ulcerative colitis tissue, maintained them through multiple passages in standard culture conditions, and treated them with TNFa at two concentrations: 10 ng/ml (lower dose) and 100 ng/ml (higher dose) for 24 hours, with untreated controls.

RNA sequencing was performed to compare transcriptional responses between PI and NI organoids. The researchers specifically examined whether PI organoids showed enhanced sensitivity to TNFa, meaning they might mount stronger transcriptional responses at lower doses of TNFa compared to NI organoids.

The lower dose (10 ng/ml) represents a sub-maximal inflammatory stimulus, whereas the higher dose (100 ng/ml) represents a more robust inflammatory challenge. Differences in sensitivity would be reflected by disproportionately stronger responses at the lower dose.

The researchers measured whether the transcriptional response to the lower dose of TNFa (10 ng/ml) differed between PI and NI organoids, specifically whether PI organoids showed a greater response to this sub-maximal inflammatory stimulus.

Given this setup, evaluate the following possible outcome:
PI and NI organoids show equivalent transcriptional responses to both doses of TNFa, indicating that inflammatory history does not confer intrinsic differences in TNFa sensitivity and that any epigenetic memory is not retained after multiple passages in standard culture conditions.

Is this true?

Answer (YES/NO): NO